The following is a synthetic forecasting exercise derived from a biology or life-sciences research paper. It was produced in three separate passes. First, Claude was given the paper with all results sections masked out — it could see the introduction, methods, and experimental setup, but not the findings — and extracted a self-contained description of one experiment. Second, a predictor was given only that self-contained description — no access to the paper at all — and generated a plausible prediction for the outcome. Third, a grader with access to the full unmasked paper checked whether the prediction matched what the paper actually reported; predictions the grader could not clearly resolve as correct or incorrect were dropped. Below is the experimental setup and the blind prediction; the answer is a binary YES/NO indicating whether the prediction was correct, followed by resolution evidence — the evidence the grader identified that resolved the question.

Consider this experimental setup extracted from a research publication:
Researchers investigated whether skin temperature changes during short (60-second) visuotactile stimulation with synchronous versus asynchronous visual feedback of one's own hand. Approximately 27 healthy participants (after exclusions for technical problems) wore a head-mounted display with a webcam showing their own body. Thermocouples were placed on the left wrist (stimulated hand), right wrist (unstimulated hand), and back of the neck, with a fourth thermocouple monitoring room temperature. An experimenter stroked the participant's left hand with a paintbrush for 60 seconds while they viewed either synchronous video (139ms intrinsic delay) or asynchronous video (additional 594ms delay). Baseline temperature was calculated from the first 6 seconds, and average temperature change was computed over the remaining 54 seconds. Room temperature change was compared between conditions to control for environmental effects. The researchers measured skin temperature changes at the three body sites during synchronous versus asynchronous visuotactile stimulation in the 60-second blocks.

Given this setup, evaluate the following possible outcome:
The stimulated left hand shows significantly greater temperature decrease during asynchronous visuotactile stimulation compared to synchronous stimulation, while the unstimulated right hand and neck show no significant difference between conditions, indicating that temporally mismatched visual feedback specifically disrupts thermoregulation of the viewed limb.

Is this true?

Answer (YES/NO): NO